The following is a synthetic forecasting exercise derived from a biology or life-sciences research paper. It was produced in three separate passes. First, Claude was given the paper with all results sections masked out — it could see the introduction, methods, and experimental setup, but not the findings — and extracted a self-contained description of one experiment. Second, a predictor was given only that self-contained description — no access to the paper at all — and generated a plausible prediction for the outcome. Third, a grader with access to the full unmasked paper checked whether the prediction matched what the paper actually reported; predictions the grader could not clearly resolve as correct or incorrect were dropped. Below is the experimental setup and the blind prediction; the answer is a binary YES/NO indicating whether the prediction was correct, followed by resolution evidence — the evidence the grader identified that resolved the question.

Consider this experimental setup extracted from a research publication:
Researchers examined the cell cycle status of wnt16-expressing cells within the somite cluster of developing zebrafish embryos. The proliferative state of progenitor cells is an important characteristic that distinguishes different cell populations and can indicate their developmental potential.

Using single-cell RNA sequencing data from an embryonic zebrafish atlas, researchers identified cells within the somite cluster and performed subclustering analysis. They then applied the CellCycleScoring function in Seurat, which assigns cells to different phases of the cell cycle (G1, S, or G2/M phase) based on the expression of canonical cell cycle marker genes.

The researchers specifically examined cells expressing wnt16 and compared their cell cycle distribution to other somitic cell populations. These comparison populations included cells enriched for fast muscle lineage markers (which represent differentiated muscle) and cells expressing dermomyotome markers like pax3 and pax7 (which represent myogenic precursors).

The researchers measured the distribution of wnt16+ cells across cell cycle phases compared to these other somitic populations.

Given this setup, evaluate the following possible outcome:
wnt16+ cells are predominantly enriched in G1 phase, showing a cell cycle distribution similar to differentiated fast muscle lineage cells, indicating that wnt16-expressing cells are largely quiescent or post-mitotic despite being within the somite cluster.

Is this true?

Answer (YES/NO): NO